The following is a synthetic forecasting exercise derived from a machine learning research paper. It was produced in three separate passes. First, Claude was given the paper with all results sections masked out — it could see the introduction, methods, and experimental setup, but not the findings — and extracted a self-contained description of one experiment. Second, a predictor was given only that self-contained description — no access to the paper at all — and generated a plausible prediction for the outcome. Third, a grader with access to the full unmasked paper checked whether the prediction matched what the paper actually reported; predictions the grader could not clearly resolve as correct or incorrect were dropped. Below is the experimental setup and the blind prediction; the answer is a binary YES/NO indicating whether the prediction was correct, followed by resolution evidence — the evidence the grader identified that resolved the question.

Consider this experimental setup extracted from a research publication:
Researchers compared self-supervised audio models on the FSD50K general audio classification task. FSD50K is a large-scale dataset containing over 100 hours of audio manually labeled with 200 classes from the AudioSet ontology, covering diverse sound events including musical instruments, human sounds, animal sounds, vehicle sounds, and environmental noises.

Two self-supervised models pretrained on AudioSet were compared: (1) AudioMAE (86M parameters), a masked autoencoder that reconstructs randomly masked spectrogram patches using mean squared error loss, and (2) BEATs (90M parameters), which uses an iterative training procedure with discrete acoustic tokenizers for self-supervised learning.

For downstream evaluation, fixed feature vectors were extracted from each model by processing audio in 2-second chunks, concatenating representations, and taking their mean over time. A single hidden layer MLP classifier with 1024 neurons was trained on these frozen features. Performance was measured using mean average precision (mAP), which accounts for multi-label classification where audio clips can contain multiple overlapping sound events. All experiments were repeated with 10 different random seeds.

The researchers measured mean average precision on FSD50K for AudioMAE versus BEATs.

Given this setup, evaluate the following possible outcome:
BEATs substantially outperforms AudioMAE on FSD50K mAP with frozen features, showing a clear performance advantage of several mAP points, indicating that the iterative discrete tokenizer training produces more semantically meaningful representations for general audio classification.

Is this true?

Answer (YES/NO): YES